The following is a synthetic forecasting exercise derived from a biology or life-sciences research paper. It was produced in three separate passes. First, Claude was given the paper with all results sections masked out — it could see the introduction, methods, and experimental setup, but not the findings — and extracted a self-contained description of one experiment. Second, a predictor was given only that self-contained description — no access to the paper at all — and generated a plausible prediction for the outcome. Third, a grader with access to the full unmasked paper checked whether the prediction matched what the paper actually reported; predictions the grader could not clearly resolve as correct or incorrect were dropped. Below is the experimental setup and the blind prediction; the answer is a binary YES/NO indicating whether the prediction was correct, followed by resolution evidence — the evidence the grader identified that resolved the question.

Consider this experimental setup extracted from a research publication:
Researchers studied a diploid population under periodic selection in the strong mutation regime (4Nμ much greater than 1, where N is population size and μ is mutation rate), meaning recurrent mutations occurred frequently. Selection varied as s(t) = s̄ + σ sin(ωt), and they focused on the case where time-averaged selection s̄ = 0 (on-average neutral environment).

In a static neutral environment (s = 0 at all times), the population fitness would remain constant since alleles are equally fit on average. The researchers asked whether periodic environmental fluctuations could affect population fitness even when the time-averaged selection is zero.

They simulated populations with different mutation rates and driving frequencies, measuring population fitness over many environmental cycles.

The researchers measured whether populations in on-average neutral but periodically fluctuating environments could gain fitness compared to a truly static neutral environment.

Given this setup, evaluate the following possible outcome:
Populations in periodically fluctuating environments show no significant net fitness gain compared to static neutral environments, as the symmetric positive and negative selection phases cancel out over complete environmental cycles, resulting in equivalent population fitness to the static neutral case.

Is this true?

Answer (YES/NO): NO